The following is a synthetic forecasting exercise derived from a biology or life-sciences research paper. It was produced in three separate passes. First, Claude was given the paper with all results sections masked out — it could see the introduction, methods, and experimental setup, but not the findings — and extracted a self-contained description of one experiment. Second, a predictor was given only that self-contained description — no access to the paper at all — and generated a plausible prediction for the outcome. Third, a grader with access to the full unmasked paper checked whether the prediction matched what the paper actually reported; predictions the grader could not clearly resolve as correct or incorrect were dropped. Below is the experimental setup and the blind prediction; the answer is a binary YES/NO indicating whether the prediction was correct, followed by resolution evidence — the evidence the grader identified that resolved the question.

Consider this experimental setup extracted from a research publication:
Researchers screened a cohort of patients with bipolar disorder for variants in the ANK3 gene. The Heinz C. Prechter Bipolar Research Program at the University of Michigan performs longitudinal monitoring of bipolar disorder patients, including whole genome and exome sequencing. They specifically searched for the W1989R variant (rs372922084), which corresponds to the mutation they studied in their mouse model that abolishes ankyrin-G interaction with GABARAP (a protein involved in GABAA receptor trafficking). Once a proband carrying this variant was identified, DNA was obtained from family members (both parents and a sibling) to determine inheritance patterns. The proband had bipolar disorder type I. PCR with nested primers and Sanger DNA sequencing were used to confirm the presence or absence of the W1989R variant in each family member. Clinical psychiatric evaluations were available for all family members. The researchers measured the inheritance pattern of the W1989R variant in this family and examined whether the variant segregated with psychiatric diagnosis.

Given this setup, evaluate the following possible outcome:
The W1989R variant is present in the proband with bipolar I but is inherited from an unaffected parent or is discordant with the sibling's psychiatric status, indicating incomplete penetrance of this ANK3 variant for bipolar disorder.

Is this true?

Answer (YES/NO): NO